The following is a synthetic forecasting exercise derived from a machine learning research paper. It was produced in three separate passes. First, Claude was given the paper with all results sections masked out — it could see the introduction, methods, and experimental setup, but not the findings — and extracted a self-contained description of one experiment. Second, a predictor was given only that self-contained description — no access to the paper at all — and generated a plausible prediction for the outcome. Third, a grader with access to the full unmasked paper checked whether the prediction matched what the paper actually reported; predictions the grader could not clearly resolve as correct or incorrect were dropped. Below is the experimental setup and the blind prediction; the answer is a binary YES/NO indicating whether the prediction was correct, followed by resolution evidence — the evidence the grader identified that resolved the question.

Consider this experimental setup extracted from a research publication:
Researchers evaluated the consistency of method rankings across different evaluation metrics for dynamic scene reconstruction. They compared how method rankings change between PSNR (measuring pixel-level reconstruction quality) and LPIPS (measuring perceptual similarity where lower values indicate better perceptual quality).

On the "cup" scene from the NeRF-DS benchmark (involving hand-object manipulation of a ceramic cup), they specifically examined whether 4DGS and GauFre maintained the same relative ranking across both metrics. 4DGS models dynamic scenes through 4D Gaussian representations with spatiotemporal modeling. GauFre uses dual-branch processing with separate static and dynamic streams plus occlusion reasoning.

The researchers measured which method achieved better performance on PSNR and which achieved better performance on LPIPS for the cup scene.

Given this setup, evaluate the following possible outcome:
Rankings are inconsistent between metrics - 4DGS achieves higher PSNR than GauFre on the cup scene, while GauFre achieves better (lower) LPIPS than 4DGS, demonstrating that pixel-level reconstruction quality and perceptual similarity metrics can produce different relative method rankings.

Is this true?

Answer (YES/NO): NO